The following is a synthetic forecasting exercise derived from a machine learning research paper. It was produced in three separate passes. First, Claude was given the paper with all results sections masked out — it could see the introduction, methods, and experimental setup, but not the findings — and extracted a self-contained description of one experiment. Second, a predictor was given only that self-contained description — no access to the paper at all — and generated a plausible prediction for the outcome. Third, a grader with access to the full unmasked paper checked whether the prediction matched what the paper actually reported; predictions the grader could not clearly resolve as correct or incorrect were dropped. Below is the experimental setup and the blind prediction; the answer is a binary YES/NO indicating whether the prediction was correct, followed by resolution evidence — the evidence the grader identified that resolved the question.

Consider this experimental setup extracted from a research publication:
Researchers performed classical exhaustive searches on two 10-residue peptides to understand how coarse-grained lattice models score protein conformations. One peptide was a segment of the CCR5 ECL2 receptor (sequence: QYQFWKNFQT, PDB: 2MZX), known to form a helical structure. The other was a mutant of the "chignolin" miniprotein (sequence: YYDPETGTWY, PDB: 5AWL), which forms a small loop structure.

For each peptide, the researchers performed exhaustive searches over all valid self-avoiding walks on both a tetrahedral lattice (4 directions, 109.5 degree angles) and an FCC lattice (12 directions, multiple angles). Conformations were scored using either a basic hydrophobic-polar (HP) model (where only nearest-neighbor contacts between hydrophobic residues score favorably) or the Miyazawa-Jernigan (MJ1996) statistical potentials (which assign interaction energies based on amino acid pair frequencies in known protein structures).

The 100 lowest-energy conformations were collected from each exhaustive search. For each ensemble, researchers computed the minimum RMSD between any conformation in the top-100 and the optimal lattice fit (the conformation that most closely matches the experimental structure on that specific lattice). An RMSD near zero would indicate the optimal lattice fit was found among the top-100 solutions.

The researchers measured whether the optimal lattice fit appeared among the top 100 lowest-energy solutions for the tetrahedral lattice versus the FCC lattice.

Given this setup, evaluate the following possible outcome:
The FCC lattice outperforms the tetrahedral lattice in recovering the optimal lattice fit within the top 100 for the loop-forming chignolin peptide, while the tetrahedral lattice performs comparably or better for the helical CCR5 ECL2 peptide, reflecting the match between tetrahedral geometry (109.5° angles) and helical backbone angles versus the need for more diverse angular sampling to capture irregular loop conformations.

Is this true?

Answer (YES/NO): NO